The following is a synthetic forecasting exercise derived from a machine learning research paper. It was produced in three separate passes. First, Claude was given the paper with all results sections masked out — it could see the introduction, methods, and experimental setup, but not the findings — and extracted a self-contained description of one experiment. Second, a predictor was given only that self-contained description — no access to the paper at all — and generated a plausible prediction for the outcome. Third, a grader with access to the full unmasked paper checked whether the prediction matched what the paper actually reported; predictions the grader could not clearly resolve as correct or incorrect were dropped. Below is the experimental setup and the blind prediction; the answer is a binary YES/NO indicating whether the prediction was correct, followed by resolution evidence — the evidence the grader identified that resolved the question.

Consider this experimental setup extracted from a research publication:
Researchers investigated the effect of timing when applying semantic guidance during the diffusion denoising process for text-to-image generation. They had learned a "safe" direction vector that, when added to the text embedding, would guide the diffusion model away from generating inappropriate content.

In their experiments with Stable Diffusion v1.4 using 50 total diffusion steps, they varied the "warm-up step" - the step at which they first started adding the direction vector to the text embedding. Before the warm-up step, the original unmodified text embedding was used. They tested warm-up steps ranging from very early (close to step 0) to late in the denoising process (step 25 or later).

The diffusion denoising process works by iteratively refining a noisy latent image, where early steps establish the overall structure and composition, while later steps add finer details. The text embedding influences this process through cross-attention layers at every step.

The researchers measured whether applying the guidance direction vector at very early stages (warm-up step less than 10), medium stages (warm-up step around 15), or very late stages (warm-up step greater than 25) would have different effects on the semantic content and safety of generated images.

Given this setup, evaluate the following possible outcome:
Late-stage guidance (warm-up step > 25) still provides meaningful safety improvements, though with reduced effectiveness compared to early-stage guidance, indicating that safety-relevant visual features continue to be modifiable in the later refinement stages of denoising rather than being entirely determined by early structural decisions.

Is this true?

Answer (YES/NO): NO